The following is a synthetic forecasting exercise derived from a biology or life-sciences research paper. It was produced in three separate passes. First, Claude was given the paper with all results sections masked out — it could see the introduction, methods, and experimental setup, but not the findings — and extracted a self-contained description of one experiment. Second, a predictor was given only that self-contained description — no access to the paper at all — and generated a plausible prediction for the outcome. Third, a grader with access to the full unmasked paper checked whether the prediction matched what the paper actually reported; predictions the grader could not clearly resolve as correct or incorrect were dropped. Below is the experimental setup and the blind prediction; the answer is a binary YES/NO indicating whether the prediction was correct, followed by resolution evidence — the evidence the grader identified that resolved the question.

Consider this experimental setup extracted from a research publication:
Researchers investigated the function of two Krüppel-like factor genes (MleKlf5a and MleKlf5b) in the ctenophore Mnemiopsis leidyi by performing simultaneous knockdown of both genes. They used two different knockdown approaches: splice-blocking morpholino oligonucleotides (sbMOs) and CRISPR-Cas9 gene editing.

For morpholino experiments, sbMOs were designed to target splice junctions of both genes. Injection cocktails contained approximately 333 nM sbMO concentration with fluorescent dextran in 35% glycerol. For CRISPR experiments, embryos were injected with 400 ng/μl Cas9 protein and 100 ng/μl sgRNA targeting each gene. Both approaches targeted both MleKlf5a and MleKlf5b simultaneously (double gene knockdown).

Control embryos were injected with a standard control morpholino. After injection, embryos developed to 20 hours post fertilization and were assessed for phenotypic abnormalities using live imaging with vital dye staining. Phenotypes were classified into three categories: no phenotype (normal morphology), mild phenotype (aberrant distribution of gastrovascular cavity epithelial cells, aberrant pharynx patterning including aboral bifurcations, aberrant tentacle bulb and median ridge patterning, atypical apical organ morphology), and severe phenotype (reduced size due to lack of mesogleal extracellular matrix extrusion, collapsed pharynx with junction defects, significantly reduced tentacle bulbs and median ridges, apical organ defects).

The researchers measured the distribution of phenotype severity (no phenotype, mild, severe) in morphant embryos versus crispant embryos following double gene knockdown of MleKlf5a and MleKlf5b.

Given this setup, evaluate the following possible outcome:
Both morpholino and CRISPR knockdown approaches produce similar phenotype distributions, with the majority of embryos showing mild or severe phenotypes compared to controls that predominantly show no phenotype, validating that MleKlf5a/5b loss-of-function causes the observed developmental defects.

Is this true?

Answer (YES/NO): NO